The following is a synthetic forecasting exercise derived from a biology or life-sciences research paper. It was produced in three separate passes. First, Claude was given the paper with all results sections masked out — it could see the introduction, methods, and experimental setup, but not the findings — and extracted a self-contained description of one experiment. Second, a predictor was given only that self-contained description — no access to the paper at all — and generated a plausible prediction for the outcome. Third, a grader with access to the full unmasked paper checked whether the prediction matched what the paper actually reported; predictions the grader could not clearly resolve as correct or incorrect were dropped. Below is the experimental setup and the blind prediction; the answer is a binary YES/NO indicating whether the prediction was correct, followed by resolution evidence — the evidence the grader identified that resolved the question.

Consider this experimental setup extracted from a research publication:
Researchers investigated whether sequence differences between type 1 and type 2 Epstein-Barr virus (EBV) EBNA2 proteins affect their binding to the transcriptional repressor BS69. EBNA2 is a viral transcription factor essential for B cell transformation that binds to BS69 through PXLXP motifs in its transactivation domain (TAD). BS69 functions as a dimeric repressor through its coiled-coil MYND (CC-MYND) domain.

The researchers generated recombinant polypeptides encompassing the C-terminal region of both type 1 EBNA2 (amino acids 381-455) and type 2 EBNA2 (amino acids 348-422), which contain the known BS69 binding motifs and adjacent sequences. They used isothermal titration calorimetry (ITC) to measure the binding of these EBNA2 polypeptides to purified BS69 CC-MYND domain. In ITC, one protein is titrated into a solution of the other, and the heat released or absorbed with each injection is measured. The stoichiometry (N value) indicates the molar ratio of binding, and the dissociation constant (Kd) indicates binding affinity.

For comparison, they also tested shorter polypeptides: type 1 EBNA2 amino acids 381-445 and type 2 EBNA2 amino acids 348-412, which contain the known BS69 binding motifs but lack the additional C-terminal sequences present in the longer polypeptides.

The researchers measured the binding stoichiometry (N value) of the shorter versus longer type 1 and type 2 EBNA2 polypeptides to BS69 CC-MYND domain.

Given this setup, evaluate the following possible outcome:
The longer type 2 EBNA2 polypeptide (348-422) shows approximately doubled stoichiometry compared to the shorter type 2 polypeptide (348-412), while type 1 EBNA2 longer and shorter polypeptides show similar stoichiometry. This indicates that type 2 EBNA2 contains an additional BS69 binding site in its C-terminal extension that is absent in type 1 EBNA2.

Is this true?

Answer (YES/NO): NO